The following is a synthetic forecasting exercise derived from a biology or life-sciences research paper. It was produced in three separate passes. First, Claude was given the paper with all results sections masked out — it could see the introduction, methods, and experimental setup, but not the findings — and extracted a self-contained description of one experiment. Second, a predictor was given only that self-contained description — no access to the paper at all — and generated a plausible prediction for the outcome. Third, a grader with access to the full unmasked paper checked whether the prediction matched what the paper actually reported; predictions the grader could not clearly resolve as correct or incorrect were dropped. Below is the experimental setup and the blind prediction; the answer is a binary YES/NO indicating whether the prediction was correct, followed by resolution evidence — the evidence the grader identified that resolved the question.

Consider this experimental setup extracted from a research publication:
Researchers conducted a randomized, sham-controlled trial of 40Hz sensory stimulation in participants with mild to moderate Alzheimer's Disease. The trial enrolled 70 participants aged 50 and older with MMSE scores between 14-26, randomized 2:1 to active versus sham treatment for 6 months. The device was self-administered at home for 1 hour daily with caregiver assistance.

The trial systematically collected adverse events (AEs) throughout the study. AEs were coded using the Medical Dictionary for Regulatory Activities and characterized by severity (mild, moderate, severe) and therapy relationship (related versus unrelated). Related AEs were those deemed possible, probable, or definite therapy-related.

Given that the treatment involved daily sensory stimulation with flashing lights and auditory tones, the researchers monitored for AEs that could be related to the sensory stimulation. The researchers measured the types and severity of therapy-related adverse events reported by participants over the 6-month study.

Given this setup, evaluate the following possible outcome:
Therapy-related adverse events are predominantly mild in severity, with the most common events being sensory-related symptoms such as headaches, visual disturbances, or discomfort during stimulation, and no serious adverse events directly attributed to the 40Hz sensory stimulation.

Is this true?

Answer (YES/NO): NO